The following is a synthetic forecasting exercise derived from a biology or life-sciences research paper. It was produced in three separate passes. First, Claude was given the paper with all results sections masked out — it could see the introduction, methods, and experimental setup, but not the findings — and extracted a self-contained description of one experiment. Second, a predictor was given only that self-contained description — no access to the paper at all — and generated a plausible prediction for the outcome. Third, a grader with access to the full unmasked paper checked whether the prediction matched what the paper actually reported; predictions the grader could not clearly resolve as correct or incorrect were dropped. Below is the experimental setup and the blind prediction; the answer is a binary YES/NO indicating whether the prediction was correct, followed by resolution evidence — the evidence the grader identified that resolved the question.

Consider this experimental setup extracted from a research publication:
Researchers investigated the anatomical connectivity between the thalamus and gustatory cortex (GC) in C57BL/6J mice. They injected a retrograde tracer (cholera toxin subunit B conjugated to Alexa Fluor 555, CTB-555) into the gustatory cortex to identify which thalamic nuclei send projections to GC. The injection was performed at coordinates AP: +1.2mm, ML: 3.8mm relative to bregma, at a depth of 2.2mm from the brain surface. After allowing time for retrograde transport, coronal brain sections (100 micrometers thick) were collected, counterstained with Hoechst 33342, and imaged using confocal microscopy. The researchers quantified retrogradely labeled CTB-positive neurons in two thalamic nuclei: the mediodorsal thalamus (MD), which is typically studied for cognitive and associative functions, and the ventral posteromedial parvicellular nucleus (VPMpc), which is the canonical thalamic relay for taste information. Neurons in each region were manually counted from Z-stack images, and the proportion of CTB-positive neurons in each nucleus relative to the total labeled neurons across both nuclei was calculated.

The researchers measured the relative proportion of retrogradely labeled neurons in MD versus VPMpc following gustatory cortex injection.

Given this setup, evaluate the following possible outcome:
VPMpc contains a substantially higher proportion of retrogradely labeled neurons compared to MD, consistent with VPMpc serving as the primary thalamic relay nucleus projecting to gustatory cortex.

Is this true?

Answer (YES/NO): YES